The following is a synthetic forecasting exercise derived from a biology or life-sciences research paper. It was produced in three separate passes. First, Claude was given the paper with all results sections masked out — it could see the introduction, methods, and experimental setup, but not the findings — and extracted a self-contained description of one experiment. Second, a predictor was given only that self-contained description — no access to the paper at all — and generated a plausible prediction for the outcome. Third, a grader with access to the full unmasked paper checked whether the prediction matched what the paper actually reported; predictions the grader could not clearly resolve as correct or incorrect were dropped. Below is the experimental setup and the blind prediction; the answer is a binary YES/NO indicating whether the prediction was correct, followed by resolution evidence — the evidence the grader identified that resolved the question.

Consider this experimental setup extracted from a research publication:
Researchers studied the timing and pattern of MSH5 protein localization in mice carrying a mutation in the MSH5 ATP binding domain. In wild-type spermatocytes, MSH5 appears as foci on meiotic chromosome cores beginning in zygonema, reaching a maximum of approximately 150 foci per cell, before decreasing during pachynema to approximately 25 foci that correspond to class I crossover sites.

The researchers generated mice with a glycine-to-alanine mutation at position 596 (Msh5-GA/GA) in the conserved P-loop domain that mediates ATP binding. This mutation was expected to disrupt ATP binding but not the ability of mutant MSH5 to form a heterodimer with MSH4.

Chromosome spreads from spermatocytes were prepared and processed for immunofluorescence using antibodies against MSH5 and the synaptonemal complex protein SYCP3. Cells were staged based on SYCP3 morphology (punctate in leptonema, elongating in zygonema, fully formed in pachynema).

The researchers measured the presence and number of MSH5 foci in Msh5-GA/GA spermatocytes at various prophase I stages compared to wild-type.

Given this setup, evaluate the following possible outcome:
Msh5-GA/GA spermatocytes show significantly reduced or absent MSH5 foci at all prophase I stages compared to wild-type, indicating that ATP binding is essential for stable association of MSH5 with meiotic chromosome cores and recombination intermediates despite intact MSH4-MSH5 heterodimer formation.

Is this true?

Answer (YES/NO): YES